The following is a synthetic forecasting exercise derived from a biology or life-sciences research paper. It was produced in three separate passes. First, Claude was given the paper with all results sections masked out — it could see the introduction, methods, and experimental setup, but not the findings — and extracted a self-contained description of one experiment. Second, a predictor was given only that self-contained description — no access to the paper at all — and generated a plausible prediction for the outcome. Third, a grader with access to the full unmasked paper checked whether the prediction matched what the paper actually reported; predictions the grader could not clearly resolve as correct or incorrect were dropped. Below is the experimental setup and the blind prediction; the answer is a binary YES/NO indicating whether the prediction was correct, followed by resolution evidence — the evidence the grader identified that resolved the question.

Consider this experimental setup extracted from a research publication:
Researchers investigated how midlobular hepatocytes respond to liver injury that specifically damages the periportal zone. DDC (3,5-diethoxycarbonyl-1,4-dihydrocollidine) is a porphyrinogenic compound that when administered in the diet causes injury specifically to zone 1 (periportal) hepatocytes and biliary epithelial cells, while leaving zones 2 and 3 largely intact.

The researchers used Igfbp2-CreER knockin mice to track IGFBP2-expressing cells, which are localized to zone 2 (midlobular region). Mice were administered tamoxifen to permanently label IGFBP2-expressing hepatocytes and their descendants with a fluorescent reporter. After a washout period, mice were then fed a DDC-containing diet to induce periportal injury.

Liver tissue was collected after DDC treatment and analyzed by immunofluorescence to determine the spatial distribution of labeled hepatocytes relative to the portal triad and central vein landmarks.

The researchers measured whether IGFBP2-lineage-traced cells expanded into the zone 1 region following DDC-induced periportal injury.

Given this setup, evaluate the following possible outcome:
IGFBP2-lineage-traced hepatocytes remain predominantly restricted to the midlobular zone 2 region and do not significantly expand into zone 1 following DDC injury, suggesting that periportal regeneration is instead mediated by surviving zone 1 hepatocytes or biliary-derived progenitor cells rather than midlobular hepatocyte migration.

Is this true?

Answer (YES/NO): NO